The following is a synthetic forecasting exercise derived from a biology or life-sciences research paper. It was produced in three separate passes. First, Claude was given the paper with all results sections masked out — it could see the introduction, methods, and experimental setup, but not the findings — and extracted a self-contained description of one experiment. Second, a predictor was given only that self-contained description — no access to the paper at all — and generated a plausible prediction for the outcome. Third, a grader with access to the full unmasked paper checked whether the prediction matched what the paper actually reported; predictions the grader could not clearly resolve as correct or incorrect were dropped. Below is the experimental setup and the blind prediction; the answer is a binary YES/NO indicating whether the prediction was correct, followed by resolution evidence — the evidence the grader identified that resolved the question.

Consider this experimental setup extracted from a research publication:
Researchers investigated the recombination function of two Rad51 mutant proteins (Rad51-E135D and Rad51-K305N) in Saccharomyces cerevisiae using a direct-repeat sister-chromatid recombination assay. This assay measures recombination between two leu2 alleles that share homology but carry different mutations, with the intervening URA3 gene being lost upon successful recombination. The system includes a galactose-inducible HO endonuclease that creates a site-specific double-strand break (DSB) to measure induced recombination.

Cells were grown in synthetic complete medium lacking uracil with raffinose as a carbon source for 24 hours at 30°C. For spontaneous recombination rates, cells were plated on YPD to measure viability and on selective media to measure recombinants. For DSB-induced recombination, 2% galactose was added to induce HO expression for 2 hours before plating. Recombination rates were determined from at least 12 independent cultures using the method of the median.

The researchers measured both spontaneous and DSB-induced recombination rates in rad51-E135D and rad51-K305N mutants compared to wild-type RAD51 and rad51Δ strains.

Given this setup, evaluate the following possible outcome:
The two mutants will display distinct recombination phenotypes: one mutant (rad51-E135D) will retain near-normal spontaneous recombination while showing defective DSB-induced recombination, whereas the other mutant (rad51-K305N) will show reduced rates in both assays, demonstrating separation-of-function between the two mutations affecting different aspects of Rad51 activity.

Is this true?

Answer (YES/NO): NO